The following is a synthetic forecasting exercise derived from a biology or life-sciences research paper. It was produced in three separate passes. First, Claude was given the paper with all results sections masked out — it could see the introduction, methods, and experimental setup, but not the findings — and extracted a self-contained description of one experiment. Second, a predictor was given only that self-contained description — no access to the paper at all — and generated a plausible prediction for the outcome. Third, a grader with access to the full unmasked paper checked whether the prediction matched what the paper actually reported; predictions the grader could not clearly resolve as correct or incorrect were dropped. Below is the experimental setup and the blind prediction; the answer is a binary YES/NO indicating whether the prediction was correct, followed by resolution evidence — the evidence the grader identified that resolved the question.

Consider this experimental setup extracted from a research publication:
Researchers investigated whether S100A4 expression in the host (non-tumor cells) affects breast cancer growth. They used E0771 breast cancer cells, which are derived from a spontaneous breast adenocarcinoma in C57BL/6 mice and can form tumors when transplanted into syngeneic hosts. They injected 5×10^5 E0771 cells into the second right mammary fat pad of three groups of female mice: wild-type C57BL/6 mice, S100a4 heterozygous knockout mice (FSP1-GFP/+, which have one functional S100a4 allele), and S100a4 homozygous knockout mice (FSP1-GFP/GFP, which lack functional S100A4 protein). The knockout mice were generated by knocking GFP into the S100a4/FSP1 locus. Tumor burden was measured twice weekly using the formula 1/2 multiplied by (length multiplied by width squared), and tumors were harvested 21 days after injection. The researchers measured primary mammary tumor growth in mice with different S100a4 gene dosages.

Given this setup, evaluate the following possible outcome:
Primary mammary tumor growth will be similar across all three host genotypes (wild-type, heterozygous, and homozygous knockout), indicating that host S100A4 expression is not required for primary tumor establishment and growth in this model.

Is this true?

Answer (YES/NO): NO